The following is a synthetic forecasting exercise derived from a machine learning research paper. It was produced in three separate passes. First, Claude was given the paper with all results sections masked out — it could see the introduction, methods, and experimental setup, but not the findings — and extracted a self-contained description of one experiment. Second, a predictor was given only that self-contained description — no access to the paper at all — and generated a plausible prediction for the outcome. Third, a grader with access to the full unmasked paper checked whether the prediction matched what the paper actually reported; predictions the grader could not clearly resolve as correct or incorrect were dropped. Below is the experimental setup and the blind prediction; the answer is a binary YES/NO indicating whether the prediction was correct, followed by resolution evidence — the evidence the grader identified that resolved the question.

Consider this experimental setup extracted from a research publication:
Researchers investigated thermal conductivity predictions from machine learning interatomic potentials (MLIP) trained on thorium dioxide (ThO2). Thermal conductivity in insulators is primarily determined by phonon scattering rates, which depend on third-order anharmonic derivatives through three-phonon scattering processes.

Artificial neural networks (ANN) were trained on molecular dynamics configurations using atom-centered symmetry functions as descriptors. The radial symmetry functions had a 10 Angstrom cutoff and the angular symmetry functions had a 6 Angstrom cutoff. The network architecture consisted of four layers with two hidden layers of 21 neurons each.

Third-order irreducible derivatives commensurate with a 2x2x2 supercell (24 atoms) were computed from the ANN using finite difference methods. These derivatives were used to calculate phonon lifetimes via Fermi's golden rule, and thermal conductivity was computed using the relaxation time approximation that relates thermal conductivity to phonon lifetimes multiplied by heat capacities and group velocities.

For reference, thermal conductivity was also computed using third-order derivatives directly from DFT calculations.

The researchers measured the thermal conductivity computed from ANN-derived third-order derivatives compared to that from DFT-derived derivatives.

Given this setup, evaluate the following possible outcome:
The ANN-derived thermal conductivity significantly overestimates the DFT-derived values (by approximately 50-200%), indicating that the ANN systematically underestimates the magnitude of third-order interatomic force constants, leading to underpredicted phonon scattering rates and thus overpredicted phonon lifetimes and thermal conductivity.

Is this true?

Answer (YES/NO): NO